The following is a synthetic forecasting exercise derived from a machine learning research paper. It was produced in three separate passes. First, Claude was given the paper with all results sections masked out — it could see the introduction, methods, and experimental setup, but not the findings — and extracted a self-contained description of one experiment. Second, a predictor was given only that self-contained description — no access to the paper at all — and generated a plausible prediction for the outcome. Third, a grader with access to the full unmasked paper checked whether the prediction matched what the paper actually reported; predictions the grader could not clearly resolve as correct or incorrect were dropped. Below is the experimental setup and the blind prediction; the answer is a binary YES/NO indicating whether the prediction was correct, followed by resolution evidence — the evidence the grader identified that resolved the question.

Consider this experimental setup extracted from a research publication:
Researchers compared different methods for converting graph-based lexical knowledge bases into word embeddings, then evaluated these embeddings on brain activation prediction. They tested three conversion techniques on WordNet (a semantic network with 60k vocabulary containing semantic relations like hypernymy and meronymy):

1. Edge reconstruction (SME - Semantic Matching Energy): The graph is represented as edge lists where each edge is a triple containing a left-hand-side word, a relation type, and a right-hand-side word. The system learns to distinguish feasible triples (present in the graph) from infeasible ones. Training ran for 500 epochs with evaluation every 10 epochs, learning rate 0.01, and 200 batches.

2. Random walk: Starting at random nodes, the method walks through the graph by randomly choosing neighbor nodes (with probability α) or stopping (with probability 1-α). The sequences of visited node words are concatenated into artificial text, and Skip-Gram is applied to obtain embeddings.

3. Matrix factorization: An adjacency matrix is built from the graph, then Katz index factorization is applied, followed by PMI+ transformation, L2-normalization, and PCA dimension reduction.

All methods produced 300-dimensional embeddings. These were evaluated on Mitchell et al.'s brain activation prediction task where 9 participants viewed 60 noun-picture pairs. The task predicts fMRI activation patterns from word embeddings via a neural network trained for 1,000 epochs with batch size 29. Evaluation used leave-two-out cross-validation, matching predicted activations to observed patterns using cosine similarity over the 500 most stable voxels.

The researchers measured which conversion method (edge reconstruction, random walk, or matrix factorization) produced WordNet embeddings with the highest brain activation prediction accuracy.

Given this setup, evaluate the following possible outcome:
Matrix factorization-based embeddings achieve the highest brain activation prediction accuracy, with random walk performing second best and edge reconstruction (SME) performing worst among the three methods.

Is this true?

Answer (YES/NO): YES